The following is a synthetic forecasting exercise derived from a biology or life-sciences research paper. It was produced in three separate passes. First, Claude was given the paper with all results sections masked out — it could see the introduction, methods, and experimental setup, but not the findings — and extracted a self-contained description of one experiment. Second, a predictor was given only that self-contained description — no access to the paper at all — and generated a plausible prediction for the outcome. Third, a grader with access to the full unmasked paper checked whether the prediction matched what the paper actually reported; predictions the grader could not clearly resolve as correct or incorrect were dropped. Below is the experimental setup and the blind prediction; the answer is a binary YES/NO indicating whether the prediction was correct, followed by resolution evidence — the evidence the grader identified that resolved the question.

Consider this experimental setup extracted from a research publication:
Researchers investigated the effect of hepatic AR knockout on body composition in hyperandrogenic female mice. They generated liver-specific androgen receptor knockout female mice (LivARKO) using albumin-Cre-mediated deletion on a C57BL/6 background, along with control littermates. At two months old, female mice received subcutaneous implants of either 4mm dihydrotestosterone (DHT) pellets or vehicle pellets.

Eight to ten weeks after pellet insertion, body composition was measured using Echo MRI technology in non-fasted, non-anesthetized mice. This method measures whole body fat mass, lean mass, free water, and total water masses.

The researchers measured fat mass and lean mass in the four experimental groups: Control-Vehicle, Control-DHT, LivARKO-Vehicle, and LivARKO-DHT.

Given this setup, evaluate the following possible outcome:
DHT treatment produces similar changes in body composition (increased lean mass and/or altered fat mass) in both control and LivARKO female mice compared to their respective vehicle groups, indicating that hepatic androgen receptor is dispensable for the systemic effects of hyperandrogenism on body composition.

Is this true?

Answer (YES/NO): NO